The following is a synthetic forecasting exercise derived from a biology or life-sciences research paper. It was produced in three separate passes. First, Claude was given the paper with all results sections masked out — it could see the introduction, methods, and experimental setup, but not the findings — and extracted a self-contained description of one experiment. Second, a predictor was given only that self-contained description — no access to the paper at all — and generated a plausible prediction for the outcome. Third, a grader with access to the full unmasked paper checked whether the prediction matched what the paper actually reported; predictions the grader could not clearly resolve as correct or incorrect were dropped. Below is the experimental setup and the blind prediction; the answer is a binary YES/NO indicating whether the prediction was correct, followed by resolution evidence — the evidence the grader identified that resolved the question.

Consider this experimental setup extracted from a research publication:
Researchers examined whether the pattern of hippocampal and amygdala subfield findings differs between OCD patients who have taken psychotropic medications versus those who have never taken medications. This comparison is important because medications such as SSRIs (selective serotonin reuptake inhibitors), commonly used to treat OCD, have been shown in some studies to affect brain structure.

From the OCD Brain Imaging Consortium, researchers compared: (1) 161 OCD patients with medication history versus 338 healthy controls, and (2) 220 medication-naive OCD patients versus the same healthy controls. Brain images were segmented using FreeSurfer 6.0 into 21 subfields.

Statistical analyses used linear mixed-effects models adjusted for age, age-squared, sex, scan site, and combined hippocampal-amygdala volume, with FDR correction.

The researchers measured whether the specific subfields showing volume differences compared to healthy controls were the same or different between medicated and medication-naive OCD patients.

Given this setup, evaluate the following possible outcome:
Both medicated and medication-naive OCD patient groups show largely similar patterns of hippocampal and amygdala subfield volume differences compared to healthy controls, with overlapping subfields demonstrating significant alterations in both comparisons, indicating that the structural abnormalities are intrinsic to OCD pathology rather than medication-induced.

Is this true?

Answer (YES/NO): NO